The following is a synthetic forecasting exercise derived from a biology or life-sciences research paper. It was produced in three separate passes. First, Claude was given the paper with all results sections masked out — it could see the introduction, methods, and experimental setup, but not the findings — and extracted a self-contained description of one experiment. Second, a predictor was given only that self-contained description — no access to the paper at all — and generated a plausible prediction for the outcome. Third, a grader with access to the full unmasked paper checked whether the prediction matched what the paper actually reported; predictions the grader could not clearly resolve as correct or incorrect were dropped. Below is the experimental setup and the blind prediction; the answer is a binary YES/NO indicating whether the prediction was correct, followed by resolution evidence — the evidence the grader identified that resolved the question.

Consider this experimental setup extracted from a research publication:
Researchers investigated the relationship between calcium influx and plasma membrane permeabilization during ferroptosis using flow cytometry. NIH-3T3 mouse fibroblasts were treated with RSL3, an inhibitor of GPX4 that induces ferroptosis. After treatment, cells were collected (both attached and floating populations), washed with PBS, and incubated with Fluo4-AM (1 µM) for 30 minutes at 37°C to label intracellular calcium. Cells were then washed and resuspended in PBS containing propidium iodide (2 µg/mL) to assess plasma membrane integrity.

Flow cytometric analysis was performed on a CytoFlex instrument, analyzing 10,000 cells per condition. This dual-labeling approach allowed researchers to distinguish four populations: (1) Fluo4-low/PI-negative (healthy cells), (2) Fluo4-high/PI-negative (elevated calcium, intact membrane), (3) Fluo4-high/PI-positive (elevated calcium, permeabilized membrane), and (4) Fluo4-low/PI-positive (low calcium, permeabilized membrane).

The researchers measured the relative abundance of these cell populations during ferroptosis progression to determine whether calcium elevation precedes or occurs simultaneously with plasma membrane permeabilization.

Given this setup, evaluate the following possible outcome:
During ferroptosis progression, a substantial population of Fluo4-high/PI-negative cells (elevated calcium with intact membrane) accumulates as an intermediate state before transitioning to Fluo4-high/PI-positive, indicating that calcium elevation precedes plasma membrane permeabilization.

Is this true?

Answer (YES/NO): YES